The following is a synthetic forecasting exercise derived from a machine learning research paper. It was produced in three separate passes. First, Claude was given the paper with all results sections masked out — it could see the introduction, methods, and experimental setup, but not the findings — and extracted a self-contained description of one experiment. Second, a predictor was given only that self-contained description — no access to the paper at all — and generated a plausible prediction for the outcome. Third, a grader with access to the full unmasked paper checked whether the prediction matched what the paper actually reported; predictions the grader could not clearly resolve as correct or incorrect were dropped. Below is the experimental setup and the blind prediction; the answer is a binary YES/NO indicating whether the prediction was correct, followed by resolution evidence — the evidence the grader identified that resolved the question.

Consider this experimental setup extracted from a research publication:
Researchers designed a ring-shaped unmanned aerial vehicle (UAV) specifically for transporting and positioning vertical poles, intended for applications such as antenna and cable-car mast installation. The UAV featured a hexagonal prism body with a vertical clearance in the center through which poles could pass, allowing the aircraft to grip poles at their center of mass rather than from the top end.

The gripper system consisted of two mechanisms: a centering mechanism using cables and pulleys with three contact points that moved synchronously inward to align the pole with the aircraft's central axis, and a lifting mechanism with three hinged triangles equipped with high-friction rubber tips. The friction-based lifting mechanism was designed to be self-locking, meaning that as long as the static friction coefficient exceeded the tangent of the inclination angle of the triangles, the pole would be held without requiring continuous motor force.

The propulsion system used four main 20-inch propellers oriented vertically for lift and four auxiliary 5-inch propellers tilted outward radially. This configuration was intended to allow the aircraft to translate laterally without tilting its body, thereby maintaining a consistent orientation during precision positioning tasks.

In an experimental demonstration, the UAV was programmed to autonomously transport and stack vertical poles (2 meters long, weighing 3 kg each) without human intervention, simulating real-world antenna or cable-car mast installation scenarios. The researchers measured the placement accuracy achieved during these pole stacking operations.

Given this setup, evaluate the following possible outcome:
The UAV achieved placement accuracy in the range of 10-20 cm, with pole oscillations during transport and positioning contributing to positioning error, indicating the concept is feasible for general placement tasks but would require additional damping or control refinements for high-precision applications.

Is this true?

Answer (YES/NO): NO